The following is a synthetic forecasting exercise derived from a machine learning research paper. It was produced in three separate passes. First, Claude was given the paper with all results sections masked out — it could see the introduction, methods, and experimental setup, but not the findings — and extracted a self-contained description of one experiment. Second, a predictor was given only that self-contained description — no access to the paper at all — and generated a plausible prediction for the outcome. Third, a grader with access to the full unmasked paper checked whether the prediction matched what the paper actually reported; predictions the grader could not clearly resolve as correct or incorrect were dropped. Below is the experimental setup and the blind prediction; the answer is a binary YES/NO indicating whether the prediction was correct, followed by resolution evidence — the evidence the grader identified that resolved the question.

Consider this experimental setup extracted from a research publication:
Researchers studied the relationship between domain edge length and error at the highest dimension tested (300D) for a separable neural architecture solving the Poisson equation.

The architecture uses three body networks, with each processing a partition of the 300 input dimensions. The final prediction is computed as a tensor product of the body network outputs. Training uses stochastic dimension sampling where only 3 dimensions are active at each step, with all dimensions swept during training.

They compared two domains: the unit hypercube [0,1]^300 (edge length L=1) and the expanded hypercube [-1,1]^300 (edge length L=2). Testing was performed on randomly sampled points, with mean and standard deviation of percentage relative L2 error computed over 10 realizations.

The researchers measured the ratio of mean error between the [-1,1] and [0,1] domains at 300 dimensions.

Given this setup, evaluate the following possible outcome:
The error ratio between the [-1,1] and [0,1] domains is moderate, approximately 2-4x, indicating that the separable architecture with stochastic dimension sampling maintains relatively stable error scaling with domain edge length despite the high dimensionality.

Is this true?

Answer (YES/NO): NO